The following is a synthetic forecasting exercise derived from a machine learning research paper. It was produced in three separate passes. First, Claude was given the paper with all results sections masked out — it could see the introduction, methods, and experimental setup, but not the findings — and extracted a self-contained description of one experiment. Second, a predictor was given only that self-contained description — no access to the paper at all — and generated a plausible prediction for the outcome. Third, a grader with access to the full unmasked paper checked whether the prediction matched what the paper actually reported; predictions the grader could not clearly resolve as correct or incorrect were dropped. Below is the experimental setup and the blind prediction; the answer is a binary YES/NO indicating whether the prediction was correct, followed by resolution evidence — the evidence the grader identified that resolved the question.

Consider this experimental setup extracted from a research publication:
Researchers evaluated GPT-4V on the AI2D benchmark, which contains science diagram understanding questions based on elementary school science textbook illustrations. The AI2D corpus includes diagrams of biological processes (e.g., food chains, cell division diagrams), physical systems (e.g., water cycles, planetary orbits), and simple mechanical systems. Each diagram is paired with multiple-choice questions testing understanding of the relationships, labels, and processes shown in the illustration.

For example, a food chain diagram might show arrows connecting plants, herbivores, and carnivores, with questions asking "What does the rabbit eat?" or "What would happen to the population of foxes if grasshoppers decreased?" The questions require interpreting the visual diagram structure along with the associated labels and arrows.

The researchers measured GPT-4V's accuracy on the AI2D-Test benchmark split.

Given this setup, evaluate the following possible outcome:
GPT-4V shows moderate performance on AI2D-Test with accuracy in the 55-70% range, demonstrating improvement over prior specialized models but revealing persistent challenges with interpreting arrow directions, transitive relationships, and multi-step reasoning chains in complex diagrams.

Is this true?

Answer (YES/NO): NO